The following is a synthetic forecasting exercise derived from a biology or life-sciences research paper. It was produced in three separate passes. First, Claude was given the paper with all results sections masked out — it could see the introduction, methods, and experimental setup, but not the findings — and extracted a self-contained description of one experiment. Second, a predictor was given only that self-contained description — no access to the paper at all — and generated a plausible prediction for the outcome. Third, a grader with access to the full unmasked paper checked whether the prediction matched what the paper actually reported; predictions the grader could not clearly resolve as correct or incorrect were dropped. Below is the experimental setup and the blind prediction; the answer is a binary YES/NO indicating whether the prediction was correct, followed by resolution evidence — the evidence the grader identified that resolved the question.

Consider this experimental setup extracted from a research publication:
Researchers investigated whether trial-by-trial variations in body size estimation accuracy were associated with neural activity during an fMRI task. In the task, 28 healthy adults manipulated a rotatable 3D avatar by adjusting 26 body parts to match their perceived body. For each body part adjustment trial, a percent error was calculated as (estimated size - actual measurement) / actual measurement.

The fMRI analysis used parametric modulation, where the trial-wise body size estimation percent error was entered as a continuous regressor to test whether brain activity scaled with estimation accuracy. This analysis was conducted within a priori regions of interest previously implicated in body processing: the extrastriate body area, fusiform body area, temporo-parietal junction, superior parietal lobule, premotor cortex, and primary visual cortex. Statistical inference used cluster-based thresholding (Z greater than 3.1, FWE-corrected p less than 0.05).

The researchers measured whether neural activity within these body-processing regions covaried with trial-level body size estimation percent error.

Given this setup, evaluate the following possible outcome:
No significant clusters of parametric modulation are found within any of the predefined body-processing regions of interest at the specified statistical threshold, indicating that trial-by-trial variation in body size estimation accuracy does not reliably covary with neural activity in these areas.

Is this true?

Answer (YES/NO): YES